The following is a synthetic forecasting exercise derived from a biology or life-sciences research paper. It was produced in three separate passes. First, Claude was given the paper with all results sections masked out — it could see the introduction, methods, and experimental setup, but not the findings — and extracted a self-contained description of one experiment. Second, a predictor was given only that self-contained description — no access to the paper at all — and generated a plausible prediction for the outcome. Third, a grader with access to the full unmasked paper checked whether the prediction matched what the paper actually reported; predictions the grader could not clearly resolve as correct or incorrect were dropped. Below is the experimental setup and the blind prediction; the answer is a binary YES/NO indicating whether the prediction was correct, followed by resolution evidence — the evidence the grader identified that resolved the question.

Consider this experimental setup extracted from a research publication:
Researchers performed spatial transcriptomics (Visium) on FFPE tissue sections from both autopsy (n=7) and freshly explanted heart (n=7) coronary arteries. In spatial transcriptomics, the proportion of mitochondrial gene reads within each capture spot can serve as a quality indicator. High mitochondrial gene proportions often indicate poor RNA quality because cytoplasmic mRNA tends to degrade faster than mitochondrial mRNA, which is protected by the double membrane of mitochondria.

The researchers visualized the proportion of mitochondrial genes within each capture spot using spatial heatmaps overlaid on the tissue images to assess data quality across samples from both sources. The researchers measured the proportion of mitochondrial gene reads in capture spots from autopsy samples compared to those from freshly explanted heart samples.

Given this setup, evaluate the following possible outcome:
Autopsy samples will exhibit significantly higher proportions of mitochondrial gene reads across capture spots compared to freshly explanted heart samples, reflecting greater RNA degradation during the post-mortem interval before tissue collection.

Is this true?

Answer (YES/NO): YES